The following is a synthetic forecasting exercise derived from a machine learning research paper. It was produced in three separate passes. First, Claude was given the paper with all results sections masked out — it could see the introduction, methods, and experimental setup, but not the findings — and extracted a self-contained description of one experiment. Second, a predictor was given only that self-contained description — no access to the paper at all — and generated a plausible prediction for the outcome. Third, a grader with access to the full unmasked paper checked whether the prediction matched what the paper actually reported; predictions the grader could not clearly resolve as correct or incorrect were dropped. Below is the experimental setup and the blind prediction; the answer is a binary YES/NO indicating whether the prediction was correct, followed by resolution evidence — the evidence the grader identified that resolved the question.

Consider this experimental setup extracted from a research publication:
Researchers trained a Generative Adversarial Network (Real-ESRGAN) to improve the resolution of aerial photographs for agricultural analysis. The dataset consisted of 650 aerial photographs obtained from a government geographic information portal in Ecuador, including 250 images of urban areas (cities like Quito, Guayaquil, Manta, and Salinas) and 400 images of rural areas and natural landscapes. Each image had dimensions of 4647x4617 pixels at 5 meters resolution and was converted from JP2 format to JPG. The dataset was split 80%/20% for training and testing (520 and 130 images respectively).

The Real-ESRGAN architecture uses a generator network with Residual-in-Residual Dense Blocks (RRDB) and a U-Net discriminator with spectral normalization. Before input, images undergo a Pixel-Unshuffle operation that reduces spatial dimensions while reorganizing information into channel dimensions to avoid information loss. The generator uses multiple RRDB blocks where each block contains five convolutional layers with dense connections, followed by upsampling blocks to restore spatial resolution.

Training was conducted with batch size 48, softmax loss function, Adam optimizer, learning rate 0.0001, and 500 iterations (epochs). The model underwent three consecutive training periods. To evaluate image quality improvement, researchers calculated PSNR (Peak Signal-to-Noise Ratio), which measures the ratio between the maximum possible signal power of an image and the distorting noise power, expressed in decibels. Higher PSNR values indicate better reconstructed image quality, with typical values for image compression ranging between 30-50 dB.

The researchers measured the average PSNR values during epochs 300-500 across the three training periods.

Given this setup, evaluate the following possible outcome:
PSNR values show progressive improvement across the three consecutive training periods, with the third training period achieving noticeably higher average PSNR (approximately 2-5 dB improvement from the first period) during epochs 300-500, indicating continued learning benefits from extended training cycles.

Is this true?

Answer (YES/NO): YES